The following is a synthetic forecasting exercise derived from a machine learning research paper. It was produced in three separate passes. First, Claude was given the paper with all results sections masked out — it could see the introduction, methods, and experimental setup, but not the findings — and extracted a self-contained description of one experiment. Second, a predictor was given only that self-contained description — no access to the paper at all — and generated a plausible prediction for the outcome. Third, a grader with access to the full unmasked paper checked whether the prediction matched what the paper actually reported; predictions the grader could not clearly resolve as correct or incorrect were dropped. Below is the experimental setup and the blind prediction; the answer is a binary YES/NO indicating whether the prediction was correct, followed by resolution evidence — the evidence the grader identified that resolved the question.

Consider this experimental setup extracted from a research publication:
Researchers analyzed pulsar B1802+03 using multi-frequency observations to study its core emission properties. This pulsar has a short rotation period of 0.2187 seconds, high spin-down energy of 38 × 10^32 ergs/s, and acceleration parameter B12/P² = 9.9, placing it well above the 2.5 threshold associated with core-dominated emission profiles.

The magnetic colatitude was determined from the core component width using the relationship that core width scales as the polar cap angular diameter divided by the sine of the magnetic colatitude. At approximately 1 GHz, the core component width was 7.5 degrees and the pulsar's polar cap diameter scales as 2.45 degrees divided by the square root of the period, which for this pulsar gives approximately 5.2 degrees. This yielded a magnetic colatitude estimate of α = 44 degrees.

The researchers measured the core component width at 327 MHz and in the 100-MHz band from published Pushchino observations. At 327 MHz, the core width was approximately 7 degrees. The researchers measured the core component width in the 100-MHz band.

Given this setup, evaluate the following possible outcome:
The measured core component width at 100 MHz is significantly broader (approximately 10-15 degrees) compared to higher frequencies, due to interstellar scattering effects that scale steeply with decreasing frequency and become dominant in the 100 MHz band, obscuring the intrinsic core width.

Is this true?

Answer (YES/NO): YES